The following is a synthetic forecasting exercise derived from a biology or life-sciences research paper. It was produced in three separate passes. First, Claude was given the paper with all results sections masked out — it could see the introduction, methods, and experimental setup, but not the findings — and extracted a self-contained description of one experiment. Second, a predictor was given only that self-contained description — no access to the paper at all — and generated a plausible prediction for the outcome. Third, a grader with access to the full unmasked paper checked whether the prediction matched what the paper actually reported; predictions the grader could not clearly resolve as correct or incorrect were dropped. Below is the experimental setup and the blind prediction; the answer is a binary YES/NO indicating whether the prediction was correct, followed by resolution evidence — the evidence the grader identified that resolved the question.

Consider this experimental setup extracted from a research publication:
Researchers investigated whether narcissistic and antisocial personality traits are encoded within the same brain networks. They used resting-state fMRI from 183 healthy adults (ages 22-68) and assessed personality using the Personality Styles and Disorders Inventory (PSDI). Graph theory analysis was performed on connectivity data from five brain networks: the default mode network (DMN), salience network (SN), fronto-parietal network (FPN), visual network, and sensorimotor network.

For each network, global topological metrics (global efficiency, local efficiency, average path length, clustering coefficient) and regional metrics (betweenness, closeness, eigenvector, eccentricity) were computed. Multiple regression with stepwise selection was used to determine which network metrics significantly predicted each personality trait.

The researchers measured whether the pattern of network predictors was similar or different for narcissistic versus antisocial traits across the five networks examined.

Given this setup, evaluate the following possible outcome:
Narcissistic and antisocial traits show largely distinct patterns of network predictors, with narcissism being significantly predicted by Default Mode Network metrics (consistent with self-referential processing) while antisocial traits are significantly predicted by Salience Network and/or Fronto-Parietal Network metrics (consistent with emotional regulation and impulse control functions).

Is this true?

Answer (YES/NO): NO